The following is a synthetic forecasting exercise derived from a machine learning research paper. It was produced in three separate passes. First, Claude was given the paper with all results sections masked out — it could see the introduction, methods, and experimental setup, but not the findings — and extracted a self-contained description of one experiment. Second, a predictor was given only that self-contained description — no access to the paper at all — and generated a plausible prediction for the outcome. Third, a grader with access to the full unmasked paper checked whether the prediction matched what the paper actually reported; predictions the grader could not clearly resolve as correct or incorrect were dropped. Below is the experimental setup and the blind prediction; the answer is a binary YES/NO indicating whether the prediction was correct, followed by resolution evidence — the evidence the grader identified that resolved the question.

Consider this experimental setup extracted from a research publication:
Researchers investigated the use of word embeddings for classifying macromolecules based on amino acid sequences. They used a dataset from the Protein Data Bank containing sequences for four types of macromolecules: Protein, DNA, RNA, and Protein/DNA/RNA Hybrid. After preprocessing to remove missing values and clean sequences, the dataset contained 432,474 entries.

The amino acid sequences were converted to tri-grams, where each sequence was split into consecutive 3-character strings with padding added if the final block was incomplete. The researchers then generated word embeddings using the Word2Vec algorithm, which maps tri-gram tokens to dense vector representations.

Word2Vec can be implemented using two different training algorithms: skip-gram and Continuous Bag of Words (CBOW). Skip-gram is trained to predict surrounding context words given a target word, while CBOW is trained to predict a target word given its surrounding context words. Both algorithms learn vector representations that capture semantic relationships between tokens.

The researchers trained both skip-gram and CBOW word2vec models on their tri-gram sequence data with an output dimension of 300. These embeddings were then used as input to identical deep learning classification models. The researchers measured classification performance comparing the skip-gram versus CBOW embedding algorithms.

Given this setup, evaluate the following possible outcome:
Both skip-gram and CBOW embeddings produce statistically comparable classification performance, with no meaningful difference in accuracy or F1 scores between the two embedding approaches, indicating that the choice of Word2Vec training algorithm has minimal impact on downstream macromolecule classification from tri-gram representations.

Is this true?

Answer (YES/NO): NO